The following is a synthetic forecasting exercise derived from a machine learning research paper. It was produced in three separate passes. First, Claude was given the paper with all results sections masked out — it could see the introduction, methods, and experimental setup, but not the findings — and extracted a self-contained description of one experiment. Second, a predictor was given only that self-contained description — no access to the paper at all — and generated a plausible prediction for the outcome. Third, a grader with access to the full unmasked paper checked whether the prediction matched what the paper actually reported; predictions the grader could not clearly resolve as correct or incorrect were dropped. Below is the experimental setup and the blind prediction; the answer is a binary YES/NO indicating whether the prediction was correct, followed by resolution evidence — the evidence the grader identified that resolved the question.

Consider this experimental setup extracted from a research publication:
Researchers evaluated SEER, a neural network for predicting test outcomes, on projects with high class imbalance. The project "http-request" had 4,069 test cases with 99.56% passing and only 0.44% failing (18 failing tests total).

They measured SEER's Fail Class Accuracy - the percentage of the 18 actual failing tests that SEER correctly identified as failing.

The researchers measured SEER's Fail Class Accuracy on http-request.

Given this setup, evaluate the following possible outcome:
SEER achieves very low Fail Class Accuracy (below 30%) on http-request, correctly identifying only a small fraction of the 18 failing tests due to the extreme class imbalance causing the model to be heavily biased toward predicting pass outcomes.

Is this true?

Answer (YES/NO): NO